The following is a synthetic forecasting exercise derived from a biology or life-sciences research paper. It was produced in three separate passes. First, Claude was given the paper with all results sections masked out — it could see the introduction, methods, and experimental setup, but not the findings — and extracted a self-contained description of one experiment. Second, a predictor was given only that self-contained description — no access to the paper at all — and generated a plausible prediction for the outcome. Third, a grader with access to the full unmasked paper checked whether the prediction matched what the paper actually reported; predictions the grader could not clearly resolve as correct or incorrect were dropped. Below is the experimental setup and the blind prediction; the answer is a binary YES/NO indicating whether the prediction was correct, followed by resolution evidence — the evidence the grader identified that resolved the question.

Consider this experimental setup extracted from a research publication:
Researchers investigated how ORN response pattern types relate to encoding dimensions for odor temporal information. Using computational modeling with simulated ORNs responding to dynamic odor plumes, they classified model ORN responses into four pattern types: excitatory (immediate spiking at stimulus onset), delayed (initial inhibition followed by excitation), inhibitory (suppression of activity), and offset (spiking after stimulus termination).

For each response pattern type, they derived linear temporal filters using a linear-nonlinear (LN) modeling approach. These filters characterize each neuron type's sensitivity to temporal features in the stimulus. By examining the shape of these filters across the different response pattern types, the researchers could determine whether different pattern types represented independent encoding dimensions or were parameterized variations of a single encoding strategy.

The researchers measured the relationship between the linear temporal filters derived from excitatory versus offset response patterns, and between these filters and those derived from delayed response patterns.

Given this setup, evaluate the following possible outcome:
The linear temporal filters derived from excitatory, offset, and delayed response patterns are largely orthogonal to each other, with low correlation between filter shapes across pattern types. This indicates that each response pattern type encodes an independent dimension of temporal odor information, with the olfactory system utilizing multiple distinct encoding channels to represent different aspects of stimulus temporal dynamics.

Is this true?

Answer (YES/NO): NO